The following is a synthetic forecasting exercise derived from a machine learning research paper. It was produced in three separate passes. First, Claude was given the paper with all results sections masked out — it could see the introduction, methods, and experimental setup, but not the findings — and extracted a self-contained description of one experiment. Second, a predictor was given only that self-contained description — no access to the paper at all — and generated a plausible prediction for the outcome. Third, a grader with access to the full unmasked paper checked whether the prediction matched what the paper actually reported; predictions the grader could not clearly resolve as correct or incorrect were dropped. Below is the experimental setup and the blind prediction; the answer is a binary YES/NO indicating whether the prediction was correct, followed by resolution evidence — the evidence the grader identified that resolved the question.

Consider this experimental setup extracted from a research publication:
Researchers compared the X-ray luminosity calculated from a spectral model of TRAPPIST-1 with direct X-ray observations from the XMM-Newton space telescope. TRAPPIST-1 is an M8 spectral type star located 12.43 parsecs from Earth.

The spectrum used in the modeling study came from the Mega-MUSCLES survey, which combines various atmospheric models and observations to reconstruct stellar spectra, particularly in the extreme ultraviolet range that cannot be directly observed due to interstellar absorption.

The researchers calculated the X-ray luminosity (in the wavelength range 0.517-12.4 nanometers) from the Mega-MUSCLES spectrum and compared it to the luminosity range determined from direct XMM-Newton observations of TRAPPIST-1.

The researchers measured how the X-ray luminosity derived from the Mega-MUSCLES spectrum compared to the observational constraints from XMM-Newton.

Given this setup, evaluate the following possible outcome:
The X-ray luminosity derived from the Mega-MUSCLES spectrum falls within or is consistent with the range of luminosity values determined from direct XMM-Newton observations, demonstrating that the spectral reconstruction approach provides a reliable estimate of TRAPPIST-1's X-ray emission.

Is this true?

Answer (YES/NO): YES